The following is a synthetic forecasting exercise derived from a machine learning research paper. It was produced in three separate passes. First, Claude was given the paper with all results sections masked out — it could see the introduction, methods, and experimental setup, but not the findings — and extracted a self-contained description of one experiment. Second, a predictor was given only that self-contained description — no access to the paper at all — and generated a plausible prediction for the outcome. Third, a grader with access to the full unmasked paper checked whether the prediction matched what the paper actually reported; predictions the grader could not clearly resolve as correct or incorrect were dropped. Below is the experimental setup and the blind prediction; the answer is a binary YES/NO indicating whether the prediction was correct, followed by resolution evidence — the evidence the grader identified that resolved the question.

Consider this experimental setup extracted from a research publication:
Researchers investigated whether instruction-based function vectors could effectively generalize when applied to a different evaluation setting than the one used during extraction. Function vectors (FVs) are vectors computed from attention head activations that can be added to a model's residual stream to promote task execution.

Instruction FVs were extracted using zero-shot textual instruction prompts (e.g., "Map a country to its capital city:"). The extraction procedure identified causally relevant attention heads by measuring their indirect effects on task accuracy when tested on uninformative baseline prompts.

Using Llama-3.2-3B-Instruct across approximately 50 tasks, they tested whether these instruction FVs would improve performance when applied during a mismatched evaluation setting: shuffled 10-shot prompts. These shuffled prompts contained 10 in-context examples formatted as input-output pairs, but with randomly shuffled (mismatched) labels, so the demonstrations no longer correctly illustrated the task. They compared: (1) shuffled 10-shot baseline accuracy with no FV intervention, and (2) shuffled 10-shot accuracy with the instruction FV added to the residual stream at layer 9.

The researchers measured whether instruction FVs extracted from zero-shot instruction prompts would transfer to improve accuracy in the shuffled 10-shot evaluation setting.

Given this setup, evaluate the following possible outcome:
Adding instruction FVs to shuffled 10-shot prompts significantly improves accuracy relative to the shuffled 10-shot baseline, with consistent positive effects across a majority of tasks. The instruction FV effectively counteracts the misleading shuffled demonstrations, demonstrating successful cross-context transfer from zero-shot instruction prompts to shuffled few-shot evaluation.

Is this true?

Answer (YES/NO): NO